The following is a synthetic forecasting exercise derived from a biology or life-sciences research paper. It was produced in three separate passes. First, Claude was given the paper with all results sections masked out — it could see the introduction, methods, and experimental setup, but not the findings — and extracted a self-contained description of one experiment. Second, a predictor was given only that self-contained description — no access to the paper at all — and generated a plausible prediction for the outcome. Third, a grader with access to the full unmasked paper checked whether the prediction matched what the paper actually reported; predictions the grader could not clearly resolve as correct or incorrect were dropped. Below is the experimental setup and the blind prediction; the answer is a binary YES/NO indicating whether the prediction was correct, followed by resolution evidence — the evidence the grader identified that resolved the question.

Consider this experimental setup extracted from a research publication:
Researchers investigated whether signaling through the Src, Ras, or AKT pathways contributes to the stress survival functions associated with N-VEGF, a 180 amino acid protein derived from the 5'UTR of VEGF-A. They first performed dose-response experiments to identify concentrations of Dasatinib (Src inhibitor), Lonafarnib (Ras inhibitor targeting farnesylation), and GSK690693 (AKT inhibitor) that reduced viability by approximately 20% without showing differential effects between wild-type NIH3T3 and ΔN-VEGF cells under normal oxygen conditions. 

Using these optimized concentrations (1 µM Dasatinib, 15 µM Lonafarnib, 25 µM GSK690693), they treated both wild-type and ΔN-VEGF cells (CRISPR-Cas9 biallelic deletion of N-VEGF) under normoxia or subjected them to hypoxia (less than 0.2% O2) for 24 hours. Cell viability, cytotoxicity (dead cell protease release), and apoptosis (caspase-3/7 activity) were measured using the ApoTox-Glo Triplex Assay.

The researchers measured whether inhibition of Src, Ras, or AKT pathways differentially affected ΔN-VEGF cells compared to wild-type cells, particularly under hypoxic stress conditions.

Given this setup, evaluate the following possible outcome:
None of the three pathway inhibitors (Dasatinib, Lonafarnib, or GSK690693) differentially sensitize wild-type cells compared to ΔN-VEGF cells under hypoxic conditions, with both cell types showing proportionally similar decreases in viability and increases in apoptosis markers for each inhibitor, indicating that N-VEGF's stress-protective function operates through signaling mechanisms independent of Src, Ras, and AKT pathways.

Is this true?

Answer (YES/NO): NO